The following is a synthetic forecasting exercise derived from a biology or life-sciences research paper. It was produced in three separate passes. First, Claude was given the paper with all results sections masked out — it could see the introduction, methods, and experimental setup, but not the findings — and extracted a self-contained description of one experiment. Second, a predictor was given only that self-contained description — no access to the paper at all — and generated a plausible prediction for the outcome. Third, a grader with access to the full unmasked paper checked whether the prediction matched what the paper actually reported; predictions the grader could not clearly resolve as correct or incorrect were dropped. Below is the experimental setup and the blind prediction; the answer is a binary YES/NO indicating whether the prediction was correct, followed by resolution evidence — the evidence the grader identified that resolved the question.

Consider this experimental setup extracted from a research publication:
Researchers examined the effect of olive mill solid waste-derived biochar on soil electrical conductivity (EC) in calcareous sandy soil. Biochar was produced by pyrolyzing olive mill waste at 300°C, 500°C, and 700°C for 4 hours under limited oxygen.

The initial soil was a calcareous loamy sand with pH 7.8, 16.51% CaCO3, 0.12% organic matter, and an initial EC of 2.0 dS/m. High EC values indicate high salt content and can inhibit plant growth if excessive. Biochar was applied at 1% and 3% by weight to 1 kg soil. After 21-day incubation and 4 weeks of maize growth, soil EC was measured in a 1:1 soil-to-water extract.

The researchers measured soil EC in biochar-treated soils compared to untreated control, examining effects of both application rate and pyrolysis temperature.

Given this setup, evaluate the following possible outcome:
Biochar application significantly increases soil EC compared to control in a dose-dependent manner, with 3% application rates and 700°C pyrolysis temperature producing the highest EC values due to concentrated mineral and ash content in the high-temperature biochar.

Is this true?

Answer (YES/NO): NO